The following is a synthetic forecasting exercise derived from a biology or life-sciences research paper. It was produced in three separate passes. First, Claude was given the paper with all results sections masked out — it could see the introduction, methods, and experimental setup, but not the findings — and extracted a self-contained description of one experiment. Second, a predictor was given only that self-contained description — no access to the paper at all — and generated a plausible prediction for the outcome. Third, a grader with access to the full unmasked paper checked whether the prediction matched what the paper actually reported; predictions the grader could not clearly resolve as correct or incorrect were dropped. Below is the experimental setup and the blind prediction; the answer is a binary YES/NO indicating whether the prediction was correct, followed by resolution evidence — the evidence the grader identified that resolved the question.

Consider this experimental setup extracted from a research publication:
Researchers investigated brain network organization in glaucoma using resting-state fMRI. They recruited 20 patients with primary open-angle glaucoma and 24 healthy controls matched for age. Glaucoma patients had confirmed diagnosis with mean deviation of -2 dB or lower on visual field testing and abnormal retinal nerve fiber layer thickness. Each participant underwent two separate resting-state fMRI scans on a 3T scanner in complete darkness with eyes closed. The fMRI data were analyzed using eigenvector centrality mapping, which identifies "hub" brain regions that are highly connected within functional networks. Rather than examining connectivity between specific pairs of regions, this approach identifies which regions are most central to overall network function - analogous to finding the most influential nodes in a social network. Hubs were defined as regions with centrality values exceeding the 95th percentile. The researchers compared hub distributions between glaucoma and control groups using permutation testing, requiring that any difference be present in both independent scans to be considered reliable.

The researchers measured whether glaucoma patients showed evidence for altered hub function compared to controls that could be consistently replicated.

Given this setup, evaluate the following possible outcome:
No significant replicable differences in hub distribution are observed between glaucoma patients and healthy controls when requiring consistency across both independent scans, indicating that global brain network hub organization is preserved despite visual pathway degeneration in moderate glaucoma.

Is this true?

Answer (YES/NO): YES